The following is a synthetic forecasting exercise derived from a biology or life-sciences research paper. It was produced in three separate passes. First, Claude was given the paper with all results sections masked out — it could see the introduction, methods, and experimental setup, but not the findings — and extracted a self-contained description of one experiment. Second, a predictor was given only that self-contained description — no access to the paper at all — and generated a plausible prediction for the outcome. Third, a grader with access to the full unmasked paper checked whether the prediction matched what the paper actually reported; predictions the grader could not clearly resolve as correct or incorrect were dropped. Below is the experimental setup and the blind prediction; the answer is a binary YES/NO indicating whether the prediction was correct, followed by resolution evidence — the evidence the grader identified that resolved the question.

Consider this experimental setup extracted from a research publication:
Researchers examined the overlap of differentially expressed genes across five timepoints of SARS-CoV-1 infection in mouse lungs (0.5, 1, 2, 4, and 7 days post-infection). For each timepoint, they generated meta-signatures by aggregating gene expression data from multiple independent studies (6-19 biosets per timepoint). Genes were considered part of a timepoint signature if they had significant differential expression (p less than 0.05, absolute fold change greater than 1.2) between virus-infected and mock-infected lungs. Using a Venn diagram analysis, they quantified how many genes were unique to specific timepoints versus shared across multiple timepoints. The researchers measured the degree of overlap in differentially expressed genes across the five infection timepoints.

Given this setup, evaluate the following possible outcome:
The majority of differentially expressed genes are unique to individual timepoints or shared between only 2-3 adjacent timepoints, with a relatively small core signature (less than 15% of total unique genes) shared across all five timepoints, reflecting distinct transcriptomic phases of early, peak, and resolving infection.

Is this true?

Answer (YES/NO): YES